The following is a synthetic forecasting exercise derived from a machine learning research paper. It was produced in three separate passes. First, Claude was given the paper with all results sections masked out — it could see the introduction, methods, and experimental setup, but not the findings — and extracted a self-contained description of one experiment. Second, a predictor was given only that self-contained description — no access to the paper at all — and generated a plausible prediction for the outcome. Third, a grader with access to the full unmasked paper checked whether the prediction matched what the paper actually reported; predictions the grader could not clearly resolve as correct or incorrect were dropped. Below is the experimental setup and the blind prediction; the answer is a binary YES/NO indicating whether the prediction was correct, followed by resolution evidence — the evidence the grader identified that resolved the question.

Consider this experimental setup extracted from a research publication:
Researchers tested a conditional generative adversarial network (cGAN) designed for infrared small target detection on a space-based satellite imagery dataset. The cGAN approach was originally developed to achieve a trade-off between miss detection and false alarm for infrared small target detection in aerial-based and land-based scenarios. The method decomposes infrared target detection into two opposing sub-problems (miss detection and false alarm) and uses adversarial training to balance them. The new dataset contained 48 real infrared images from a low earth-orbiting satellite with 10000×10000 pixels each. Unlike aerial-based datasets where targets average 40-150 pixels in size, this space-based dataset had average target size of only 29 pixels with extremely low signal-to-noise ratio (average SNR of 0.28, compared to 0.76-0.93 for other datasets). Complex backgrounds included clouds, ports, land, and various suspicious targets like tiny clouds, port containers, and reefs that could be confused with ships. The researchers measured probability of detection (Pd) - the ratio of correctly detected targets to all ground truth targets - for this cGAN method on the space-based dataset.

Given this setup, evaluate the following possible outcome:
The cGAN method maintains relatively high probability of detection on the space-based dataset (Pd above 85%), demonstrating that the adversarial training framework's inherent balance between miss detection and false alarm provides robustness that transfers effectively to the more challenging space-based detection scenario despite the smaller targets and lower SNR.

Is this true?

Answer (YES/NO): NO